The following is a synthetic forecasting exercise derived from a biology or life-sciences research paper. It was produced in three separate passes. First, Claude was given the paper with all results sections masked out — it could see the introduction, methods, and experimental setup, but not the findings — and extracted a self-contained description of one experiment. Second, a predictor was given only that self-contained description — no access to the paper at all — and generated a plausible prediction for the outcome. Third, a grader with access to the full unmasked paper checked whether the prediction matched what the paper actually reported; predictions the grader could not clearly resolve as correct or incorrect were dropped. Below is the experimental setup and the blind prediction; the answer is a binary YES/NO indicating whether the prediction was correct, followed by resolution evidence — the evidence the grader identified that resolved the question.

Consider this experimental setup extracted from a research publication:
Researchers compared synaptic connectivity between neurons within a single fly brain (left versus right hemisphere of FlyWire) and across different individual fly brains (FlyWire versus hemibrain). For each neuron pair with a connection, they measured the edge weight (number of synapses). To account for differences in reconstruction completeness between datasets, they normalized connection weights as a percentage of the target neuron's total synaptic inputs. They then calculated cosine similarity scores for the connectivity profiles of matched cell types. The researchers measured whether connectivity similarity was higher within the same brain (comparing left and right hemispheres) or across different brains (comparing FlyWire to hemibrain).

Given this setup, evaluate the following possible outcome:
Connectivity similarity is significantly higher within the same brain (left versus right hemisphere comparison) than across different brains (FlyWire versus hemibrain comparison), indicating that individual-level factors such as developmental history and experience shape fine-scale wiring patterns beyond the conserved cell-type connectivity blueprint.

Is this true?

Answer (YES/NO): NO